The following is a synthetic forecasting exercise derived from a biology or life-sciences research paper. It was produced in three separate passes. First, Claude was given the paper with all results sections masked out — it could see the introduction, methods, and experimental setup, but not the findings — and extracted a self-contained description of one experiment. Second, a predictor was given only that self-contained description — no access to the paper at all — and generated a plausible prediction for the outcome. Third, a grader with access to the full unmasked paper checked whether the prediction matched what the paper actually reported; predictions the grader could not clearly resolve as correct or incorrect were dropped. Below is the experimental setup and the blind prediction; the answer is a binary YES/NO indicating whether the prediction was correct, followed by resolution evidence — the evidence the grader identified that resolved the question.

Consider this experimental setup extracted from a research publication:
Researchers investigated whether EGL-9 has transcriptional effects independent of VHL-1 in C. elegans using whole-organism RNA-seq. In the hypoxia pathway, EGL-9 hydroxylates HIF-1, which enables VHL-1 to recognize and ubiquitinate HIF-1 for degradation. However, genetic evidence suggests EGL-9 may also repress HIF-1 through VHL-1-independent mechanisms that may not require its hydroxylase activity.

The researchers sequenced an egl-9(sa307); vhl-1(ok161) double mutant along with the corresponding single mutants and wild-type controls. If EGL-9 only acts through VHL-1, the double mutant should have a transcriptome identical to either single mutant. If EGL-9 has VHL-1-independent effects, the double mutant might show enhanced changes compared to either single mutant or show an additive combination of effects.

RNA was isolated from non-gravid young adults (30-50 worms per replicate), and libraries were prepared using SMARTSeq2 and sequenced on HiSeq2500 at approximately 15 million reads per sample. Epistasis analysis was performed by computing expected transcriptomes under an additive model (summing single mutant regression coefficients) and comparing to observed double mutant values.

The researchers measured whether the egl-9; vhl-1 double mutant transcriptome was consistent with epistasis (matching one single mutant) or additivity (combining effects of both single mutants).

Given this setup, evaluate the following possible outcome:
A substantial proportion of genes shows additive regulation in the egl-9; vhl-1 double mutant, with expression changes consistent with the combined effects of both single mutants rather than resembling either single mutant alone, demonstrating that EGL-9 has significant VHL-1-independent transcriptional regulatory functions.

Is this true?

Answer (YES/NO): NO